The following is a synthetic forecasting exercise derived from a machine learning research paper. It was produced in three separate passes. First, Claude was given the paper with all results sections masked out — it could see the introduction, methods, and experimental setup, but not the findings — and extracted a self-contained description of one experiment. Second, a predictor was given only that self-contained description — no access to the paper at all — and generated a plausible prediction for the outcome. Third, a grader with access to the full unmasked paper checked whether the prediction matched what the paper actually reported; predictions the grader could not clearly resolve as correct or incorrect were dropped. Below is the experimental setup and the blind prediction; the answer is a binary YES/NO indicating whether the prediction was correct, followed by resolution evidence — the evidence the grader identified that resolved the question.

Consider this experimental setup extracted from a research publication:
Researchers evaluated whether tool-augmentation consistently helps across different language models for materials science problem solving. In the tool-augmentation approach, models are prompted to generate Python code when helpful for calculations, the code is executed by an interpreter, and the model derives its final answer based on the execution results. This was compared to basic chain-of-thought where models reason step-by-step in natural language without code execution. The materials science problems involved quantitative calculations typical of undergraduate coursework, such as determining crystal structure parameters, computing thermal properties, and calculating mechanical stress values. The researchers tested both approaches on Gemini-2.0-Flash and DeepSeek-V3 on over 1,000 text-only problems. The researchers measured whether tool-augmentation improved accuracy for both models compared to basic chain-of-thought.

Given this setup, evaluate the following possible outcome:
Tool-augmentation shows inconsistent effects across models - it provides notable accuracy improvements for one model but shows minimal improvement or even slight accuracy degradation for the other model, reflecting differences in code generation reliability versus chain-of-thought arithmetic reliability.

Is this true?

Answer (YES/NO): YES